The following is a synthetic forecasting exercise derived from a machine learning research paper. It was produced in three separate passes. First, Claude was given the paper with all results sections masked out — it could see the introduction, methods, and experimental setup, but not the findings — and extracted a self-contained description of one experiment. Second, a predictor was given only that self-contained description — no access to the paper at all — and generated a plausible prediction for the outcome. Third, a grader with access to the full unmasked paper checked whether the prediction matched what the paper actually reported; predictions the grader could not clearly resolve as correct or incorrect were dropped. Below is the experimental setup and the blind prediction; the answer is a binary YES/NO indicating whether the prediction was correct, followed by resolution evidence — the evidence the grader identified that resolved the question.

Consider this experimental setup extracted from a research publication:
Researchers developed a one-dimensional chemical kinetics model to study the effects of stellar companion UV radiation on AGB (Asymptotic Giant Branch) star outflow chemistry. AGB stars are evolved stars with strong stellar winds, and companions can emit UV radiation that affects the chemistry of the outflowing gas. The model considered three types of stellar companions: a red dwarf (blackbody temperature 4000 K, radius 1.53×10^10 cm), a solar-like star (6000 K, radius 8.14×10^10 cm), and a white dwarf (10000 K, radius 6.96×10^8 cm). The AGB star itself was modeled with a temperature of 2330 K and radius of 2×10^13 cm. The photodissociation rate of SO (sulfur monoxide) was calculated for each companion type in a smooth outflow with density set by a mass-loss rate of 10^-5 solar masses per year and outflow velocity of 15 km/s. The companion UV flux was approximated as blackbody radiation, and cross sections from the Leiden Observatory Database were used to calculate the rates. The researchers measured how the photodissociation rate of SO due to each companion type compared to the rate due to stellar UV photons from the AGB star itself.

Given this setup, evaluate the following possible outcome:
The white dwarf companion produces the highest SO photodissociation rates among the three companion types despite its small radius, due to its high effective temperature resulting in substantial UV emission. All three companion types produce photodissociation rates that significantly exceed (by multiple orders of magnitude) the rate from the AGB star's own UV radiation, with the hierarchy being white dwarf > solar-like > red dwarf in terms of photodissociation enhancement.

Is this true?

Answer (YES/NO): NO